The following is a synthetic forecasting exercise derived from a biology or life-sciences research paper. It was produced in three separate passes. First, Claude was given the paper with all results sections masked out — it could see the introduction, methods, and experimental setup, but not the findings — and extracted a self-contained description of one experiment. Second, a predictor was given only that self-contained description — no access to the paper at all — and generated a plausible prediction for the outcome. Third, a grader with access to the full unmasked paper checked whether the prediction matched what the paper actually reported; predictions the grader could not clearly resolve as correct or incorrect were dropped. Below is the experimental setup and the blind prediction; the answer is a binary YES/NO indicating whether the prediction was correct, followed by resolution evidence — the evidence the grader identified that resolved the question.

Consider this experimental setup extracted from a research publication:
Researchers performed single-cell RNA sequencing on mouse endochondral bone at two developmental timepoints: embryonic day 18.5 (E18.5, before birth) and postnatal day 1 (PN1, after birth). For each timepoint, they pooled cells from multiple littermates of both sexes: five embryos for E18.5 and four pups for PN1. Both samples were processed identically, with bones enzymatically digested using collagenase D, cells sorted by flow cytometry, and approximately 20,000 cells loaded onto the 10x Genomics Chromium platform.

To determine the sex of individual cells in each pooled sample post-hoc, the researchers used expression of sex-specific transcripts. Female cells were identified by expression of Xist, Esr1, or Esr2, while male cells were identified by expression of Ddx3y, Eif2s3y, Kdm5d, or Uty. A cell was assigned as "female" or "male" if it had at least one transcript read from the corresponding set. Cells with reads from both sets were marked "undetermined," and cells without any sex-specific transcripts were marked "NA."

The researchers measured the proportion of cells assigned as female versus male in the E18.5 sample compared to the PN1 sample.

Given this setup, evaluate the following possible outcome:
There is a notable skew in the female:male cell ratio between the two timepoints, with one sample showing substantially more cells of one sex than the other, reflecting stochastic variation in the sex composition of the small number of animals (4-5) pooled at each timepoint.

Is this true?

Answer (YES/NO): YES